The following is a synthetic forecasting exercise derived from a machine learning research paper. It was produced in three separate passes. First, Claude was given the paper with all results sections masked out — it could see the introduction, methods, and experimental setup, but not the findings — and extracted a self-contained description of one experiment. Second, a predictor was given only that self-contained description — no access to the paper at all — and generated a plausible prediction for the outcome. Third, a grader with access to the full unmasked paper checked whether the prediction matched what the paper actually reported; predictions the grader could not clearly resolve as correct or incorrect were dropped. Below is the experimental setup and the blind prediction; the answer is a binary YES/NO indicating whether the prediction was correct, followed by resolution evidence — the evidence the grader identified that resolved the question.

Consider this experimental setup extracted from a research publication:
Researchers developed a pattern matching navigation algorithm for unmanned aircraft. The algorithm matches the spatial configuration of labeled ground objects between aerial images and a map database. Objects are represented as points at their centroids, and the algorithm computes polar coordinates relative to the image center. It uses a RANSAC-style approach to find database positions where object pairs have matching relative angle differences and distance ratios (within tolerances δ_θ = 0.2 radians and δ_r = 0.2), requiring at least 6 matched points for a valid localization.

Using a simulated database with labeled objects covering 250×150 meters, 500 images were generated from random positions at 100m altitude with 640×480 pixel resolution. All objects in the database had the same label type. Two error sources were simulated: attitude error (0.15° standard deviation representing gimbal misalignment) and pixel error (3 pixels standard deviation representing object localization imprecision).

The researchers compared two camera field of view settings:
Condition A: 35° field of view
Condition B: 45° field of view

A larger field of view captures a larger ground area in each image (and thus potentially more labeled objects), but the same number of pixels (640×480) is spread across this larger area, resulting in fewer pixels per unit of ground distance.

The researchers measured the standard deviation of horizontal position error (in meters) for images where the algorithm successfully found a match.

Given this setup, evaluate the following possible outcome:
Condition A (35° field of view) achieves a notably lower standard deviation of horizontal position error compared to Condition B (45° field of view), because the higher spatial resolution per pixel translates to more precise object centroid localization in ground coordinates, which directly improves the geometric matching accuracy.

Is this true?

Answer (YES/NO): YES